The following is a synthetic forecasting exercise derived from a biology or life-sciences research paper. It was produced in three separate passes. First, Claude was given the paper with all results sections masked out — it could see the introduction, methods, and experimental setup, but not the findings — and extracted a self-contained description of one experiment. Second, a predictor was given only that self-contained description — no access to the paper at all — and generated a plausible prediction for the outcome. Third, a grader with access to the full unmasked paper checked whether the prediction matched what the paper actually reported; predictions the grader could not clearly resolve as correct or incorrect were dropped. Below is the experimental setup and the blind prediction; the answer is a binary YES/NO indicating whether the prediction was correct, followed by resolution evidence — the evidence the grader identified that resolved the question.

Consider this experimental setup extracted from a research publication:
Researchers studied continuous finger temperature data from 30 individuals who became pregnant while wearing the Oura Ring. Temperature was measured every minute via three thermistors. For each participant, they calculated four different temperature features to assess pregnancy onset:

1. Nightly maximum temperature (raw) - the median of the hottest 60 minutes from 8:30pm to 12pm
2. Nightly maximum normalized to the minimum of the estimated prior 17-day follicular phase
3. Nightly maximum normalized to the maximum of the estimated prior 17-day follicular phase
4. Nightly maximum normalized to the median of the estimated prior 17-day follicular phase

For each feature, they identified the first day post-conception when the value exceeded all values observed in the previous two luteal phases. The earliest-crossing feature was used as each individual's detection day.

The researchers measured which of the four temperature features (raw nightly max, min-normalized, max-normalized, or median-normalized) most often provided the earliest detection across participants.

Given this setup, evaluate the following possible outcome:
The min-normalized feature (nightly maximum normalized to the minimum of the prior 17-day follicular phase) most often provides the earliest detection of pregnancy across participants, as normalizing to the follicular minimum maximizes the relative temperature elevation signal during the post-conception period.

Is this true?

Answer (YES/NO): NO